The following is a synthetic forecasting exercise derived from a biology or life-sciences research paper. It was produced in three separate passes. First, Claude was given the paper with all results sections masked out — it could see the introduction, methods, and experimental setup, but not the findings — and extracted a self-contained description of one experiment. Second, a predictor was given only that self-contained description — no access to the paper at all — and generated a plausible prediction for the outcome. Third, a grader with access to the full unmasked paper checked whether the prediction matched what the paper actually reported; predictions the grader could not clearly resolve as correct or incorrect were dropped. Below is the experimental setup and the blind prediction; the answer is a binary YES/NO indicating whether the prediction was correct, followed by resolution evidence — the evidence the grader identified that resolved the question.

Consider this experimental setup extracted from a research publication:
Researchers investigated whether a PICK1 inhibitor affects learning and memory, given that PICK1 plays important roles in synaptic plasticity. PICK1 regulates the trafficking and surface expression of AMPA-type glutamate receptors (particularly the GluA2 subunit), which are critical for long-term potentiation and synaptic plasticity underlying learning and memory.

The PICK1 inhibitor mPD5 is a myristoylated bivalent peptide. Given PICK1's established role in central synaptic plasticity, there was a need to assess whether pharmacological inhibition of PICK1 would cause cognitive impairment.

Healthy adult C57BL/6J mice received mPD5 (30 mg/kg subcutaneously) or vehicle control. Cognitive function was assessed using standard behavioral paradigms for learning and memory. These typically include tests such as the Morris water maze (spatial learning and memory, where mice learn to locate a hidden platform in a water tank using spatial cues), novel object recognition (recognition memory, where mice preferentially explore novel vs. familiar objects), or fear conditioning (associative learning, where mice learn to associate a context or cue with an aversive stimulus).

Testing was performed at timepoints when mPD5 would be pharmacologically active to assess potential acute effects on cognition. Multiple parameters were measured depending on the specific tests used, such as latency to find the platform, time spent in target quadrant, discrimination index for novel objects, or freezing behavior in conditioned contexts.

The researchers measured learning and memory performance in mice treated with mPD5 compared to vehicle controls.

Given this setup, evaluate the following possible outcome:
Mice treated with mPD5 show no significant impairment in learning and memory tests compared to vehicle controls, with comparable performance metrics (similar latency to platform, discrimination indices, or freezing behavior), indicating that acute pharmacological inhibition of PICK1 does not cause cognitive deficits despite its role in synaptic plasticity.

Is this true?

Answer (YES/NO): YES